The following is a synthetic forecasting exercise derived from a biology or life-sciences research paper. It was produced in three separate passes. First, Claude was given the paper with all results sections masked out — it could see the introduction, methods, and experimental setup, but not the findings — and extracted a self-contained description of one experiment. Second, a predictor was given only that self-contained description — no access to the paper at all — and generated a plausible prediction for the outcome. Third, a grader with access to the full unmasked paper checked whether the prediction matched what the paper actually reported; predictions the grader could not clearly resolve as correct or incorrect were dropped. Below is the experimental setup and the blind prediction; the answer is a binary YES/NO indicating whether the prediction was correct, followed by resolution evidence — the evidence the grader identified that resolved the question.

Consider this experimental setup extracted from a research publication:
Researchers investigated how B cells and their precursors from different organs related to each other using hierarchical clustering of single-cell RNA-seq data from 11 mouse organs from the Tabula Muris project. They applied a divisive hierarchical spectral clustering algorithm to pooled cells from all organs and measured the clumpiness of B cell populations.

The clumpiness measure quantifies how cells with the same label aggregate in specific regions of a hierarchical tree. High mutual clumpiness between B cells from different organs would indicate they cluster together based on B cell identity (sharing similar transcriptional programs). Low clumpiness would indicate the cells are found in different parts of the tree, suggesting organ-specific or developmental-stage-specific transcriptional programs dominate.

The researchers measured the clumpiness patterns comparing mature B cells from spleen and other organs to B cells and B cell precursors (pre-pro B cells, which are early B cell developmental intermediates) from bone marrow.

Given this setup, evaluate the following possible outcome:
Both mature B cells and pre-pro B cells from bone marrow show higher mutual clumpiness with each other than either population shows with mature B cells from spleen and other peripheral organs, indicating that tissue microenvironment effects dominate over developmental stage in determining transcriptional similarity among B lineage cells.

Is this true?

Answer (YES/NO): YES